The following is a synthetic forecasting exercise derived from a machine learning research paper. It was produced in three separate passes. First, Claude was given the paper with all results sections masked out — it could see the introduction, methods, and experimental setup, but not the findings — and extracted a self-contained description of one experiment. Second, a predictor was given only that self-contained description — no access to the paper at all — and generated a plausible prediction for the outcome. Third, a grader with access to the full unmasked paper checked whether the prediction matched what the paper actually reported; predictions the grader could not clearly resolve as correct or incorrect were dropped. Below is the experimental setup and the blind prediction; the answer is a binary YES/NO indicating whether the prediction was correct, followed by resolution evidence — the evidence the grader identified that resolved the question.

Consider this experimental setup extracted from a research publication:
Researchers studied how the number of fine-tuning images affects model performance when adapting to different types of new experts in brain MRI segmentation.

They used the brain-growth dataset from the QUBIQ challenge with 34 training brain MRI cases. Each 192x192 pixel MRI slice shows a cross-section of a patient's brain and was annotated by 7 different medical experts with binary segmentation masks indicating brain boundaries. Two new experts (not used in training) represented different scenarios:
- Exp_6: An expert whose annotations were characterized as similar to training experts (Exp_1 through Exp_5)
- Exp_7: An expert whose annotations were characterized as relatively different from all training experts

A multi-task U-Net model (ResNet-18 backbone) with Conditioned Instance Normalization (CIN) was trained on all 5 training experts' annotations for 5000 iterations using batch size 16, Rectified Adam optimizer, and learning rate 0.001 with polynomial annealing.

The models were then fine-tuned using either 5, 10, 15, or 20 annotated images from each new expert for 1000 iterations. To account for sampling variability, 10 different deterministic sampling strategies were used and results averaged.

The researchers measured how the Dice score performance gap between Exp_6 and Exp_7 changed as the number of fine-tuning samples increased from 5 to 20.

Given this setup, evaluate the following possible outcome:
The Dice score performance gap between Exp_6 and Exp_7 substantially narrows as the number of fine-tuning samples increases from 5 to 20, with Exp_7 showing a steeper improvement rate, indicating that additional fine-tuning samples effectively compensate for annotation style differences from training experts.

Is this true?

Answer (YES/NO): NO